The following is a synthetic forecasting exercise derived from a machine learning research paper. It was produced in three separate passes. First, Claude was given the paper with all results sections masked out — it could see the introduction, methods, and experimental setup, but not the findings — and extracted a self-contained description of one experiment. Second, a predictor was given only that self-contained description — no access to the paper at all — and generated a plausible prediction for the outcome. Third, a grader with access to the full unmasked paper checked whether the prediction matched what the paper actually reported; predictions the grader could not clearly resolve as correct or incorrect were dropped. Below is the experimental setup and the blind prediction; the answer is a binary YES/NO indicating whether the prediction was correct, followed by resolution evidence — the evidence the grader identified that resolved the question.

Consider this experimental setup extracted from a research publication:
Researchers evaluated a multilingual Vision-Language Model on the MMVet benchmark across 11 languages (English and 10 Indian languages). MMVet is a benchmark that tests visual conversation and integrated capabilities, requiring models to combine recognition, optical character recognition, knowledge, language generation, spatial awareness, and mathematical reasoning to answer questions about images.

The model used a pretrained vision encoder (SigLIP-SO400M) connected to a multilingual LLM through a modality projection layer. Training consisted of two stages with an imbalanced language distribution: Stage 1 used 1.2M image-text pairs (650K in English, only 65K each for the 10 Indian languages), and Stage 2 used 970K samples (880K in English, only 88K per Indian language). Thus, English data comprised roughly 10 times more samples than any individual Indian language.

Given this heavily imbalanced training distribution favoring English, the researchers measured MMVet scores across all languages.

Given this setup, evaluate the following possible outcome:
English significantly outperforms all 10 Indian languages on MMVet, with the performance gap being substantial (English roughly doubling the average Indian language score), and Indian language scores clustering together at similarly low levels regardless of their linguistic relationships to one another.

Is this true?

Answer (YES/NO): NO